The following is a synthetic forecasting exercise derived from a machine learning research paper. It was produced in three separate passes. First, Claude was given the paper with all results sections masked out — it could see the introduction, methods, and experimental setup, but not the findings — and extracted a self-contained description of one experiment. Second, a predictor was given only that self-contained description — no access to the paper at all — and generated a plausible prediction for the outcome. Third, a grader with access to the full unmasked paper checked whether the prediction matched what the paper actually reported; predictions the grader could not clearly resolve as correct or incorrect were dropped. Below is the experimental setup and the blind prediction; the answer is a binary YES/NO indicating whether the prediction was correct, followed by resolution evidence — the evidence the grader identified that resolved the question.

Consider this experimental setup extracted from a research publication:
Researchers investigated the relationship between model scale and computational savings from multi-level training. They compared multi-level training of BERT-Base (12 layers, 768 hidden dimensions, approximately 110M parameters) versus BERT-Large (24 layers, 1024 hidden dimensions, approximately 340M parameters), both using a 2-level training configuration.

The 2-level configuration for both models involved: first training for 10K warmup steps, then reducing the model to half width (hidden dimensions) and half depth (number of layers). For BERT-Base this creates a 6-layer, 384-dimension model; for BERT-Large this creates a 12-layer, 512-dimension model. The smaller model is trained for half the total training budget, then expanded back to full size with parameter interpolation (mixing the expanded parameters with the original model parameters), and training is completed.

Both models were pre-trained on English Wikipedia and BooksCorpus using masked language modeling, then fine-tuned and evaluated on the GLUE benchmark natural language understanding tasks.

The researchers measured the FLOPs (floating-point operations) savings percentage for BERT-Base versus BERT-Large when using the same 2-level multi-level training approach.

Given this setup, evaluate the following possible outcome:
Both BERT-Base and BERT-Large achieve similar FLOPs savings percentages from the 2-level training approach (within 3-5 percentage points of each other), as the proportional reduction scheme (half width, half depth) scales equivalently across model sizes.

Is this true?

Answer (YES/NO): NO